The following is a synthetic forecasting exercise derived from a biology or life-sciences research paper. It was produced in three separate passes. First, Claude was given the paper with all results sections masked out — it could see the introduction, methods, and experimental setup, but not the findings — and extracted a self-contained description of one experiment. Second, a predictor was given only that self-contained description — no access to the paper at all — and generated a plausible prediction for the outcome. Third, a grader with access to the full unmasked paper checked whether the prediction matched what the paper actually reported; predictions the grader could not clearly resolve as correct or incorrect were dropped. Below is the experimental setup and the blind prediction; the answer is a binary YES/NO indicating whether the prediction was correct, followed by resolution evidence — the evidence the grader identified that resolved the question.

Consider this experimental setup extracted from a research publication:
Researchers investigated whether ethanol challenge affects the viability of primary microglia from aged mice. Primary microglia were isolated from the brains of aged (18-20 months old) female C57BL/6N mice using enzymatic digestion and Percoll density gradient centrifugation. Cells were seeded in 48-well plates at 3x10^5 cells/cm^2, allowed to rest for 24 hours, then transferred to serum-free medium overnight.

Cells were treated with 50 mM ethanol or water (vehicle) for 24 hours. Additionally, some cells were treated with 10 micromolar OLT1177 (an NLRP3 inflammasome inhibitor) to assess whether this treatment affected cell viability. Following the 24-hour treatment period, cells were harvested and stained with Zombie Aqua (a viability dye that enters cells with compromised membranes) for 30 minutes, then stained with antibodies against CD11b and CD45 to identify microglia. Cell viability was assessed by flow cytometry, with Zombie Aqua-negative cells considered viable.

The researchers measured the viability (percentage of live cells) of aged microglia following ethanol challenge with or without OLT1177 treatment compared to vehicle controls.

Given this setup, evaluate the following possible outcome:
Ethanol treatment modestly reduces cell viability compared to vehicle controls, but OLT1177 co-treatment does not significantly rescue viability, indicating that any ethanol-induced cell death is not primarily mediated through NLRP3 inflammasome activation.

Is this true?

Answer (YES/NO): NO